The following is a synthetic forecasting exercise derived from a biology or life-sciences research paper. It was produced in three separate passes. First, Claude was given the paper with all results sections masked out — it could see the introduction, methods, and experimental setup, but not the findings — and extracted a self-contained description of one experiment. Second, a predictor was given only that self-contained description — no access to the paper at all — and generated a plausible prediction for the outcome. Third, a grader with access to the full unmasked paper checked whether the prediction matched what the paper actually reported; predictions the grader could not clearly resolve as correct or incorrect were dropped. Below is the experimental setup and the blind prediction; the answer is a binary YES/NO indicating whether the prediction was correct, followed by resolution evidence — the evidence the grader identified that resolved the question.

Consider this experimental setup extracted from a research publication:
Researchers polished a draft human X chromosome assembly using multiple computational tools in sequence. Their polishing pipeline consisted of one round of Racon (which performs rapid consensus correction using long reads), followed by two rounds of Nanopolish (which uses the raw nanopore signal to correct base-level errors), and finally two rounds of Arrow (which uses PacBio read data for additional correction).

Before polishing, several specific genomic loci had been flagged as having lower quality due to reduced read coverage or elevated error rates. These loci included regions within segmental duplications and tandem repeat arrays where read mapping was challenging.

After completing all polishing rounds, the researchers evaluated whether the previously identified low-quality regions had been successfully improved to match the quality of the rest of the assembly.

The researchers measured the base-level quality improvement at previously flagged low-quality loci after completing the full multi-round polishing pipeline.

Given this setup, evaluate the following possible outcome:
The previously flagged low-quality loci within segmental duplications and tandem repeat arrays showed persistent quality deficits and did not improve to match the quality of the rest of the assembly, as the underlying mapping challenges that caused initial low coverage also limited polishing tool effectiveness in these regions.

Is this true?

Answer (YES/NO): NO